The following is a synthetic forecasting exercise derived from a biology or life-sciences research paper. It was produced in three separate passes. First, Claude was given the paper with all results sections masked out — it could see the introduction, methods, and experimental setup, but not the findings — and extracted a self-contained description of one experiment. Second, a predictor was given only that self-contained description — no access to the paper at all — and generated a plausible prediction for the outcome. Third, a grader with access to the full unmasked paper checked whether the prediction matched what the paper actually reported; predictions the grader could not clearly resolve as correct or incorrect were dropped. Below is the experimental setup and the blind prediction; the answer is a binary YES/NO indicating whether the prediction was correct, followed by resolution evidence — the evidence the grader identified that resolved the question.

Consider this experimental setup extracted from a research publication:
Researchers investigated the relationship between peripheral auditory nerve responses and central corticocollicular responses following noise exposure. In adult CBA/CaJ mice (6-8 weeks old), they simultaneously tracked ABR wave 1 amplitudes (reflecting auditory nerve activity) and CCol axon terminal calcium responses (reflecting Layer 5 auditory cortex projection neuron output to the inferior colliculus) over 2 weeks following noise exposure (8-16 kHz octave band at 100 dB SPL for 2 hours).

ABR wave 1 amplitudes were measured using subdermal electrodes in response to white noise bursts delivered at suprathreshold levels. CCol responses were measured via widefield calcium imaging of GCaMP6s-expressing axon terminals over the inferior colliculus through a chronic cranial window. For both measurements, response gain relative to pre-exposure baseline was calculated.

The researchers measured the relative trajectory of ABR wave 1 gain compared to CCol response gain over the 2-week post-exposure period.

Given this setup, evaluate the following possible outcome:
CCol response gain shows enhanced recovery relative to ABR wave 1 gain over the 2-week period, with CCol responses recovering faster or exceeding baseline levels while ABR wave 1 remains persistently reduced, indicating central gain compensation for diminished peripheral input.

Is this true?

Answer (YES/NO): YES